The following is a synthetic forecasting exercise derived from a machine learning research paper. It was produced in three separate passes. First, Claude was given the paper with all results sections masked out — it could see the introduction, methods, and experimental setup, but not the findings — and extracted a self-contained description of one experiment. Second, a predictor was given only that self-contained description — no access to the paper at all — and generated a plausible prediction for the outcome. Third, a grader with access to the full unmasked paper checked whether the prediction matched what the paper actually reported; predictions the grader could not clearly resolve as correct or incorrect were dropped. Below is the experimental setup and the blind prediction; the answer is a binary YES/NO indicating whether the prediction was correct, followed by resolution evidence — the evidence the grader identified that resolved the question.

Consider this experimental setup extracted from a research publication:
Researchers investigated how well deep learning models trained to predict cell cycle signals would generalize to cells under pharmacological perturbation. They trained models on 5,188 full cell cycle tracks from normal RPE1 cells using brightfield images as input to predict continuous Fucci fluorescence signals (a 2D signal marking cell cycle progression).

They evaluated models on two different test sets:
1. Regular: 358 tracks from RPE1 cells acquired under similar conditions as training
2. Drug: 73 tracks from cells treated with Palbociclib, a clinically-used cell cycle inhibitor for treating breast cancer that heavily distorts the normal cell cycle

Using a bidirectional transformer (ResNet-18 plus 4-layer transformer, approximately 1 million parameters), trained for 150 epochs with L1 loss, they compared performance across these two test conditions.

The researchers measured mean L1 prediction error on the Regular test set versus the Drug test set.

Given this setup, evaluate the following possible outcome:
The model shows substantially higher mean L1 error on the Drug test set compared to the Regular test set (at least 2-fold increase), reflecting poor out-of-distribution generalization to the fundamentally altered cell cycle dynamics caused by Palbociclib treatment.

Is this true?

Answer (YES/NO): NO